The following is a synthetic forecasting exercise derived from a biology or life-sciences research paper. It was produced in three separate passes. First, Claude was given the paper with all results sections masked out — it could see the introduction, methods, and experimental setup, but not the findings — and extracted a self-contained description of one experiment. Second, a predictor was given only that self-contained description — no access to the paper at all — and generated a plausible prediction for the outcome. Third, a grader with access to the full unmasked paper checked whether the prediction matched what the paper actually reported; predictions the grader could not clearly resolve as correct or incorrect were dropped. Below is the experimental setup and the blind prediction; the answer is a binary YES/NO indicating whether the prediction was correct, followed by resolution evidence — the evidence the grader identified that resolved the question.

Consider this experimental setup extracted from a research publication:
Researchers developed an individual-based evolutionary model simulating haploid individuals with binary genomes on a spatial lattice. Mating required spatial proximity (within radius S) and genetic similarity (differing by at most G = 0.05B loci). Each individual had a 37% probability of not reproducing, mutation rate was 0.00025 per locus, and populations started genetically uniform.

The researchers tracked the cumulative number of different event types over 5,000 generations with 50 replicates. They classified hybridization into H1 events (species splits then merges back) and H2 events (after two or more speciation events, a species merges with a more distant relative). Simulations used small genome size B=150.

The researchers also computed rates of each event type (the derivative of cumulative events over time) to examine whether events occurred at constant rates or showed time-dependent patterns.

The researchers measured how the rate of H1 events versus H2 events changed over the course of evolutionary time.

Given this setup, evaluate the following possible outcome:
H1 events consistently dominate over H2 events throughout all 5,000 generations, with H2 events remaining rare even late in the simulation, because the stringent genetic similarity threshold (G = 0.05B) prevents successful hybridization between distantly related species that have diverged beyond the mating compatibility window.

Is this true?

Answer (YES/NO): YES